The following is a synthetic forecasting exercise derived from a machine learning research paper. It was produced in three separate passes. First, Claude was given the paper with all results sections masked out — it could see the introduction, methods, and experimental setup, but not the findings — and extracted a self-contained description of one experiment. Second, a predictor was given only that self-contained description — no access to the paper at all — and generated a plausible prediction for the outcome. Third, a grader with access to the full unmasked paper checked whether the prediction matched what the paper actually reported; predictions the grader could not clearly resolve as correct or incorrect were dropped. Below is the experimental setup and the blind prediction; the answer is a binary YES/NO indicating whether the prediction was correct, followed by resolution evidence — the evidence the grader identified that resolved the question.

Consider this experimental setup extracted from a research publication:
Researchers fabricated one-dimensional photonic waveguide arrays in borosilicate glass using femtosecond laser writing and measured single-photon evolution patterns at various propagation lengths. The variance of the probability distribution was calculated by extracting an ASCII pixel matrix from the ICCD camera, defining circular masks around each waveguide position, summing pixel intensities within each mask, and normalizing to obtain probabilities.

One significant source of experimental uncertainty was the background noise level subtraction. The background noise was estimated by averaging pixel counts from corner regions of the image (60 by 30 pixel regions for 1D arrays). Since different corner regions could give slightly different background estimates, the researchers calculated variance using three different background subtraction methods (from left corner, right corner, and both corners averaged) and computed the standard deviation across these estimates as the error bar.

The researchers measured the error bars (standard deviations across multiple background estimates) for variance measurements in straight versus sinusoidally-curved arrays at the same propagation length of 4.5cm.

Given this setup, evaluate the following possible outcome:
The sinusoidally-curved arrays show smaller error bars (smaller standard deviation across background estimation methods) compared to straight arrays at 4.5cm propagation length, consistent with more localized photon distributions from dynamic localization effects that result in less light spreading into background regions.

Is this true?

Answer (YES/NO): YES